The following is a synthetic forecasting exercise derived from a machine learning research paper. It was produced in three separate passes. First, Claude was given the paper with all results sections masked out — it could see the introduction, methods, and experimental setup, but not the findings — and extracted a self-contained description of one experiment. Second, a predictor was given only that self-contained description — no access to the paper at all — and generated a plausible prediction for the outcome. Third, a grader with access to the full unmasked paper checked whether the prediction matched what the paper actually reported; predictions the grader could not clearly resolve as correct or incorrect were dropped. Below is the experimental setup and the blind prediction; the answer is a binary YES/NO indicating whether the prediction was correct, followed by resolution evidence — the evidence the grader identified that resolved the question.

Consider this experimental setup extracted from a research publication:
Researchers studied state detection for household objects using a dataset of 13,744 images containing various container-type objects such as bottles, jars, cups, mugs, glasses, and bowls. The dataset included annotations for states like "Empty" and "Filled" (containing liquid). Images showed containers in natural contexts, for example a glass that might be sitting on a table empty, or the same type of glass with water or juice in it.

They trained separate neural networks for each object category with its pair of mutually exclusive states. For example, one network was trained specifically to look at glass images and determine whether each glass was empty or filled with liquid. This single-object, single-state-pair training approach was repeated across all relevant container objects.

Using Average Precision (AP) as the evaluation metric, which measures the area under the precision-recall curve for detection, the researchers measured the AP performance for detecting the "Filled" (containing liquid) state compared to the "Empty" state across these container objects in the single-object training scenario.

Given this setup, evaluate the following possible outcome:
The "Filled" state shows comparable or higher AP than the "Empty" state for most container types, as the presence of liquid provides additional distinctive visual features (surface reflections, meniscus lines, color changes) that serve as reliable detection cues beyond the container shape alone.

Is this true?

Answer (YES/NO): NO